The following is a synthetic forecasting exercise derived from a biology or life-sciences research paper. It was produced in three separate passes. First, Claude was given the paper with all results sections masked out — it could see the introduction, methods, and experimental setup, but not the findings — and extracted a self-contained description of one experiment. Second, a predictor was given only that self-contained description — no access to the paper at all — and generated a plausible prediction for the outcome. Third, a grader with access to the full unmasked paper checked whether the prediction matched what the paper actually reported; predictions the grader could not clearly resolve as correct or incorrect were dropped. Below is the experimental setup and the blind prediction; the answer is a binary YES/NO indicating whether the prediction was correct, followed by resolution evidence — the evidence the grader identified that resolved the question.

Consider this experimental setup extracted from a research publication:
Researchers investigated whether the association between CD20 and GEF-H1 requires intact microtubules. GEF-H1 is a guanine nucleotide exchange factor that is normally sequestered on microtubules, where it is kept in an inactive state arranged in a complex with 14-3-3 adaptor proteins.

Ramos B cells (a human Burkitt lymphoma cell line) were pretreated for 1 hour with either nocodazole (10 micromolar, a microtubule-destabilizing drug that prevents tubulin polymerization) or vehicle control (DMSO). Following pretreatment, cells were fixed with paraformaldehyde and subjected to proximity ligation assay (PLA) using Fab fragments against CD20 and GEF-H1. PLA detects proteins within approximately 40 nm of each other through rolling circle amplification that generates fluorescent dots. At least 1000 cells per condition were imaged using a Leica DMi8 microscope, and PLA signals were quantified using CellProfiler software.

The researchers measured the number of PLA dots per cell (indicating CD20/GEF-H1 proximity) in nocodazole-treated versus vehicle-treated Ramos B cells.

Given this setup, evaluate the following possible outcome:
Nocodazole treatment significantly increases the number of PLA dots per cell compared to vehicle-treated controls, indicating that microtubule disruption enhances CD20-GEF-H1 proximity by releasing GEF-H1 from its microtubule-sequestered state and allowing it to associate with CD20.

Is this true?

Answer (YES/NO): NO